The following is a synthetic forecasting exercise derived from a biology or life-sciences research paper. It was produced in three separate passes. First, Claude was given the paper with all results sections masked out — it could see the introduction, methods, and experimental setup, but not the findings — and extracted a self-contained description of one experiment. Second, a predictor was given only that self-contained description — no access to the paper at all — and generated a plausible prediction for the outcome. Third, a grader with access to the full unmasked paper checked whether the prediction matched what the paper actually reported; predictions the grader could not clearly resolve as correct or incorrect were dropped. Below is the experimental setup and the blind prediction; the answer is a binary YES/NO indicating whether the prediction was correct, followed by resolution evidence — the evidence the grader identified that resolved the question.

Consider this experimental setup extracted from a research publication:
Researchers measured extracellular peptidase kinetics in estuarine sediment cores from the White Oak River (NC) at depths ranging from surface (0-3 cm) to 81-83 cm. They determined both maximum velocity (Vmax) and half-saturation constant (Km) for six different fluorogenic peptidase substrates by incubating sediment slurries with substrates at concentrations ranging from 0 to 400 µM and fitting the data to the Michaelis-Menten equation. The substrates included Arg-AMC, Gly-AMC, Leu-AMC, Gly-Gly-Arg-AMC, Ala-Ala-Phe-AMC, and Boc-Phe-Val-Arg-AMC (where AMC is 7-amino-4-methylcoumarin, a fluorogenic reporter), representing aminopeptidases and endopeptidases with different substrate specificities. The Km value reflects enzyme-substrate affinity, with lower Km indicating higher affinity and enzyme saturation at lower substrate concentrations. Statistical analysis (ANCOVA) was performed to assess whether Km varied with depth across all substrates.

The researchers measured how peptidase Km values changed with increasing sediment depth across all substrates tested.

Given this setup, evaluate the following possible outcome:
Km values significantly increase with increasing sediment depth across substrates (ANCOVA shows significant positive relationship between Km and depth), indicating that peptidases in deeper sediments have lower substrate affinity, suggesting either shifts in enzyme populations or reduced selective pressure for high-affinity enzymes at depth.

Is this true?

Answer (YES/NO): NO